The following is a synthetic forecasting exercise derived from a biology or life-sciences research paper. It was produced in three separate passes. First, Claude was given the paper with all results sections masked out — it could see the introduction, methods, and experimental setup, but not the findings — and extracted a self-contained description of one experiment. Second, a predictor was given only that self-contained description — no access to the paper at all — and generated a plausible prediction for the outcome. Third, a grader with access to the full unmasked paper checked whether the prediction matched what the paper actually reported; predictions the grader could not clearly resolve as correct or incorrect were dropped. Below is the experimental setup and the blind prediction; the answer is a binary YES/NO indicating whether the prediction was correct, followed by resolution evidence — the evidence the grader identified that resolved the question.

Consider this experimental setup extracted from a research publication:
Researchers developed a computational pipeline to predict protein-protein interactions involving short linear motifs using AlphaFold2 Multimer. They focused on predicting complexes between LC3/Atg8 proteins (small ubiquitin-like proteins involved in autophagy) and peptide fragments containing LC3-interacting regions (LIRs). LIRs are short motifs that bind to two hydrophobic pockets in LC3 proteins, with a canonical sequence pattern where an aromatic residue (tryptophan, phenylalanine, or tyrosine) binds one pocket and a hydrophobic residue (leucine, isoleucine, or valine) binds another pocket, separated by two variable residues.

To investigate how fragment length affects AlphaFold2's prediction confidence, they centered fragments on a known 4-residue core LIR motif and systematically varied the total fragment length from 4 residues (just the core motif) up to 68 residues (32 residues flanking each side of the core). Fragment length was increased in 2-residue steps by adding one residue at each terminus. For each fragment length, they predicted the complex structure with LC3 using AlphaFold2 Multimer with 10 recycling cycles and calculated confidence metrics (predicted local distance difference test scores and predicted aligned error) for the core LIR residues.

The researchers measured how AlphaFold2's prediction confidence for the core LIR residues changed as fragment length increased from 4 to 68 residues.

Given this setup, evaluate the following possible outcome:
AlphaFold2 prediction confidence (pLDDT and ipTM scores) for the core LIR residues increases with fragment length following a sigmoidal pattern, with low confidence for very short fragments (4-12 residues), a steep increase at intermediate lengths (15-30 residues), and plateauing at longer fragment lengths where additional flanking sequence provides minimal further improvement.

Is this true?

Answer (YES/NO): NO